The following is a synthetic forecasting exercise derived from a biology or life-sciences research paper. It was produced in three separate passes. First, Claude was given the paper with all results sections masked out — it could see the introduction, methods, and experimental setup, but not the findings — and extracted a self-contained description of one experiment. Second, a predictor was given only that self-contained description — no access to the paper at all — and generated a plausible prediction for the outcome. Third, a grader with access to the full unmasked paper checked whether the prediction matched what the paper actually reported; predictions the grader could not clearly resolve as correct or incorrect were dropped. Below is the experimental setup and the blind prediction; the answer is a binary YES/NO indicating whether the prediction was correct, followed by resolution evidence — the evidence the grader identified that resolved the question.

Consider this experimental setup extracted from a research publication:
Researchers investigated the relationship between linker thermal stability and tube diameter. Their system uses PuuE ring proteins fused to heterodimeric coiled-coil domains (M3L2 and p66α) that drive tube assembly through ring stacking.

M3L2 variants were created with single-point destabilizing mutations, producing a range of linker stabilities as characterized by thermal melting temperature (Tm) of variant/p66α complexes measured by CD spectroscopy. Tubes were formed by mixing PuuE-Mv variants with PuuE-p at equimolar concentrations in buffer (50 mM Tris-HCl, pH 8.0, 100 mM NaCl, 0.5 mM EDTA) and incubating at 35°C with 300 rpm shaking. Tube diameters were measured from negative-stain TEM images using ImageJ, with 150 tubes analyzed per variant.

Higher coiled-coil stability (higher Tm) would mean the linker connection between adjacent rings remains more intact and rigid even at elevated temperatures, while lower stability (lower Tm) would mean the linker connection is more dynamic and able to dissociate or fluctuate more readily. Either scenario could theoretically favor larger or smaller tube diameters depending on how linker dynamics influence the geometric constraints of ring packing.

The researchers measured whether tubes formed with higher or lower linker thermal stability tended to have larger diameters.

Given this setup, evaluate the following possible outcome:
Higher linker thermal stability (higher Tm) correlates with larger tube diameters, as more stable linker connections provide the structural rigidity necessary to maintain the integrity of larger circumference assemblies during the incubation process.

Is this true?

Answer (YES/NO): NO